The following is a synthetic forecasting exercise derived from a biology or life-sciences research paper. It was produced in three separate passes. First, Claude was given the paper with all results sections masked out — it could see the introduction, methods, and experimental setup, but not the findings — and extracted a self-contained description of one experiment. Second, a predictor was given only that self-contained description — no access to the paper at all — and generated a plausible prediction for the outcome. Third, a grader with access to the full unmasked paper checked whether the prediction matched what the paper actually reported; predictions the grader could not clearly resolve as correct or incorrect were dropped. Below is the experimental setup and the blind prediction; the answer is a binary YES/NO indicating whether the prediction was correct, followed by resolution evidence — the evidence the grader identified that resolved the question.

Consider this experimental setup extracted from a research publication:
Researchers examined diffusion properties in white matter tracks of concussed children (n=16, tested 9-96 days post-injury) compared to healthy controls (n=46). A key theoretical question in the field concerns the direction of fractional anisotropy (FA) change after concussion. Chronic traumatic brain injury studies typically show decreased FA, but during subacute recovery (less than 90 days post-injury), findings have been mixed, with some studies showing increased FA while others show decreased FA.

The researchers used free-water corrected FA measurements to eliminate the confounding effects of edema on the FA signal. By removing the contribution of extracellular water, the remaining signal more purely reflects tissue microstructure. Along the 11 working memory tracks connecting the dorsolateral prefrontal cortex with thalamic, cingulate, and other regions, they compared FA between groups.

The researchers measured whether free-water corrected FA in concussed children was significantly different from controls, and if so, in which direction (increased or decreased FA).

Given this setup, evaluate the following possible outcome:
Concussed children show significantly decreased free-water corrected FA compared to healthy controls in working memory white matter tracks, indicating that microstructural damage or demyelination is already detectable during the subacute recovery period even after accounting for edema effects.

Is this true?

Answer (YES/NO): YES